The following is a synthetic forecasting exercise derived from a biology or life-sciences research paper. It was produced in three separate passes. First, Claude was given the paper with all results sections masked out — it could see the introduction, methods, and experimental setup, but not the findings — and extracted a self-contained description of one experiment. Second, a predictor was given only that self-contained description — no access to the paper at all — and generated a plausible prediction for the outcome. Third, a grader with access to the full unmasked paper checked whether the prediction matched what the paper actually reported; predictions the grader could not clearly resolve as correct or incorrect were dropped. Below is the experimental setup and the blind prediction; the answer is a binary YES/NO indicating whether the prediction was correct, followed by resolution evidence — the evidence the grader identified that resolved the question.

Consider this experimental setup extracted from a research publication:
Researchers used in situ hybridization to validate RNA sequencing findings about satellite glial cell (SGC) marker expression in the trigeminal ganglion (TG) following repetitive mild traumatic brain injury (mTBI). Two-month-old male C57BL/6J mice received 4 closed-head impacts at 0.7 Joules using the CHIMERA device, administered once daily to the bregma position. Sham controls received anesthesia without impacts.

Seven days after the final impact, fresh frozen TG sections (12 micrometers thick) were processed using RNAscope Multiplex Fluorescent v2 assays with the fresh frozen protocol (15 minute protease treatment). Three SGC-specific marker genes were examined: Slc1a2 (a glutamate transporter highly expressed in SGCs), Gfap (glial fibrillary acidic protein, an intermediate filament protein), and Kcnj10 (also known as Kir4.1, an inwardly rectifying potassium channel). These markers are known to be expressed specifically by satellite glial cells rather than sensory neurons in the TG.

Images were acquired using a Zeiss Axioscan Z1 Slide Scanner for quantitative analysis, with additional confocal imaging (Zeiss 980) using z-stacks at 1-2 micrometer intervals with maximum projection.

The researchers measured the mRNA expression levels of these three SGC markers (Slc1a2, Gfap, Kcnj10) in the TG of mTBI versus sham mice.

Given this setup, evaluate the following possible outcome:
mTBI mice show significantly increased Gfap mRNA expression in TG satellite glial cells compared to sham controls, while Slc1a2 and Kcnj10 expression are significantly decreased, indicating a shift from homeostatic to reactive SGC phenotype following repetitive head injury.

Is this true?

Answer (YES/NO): NO